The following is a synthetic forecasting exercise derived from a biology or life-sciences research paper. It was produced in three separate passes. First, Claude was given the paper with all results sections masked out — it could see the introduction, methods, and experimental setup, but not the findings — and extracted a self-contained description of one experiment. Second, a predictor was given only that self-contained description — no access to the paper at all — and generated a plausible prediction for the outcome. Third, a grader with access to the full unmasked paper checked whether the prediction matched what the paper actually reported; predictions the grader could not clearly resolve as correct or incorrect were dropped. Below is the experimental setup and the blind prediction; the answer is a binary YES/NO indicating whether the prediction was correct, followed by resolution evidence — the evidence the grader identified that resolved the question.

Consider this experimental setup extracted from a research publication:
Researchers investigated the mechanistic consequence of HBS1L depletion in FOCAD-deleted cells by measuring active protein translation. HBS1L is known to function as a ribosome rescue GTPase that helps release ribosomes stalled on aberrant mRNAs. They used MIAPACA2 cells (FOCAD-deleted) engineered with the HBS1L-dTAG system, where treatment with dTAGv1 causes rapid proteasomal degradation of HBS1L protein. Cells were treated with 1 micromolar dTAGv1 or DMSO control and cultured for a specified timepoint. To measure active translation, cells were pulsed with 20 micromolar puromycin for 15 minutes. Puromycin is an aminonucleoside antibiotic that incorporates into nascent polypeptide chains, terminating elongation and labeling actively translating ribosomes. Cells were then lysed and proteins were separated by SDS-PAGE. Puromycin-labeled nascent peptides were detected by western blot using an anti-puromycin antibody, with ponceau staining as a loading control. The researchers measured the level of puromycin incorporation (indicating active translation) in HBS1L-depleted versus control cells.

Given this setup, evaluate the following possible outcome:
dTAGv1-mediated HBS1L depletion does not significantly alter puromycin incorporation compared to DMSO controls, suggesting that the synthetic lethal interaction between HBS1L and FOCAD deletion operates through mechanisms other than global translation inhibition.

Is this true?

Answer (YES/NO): NO